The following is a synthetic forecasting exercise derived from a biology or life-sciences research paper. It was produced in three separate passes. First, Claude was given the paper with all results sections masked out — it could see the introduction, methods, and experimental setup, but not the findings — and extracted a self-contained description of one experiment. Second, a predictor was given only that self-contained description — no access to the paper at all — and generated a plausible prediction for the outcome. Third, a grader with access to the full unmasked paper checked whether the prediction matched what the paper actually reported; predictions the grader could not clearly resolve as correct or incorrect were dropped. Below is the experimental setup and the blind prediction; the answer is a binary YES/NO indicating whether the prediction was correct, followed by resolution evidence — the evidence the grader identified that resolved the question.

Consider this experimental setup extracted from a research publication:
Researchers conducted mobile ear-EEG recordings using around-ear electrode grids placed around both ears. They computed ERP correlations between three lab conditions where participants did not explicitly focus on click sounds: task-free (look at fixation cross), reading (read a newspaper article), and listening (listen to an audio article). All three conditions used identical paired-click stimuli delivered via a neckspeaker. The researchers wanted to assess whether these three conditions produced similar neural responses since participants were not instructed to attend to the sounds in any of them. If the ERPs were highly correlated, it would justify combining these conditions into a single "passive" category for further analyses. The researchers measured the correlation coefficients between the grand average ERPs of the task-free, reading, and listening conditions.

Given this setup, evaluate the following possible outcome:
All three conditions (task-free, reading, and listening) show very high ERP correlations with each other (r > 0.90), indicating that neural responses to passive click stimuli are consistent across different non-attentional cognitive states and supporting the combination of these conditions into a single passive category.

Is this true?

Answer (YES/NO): NO